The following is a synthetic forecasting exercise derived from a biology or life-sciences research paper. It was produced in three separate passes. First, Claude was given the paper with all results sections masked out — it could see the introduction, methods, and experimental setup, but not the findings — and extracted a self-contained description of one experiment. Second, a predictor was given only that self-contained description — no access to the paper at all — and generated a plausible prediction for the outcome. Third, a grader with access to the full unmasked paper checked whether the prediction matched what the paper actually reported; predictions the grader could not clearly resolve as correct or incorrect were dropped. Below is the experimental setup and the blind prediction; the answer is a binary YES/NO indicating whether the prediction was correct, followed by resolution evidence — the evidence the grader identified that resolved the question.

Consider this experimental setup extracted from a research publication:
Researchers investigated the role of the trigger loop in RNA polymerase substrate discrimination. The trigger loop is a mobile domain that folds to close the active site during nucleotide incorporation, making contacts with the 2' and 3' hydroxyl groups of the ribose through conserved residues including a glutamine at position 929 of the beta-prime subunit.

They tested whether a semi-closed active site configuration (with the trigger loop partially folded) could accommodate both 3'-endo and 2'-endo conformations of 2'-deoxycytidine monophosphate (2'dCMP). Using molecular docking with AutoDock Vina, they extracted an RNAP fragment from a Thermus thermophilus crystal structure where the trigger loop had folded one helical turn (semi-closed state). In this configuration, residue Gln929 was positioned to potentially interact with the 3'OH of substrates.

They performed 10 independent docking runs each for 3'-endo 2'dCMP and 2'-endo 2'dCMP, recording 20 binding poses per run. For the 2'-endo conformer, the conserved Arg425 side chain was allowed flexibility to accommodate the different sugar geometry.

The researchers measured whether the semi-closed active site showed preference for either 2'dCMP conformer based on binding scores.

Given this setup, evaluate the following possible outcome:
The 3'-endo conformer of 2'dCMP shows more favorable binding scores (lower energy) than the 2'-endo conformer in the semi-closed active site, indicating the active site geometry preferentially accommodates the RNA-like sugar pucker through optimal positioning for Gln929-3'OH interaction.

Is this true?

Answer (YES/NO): NO